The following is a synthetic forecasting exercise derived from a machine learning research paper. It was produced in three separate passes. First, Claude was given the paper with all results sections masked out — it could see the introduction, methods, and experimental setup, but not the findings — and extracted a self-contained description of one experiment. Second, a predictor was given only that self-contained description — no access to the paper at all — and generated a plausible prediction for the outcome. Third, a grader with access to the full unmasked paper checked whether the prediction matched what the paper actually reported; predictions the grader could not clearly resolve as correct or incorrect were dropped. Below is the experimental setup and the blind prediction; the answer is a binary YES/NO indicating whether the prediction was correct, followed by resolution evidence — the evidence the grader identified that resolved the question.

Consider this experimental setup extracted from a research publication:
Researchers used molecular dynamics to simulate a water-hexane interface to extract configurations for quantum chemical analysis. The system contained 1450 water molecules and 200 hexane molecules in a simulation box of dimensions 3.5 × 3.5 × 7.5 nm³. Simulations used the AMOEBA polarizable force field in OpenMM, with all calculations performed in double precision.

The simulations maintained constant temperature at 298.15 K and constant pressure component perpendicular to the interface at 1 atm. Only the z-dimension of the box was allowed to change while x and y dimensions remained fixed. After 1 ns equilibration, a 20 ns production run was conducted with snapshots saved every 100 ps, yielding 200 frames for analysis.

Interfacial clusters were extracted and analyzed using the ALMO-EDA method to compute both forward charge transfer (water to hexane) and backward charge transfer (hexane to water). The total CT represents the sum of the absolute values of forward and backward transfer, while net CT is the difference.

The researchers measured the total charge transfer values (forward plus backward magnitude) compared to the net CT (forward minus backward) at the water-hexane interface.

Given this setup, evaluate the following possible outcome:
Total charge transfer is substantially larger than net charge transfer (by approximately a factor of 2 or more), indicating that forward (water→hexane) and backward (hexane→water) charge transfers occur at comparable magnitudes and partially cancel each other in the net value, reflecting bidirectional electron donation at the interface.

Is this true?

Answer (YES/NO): YES